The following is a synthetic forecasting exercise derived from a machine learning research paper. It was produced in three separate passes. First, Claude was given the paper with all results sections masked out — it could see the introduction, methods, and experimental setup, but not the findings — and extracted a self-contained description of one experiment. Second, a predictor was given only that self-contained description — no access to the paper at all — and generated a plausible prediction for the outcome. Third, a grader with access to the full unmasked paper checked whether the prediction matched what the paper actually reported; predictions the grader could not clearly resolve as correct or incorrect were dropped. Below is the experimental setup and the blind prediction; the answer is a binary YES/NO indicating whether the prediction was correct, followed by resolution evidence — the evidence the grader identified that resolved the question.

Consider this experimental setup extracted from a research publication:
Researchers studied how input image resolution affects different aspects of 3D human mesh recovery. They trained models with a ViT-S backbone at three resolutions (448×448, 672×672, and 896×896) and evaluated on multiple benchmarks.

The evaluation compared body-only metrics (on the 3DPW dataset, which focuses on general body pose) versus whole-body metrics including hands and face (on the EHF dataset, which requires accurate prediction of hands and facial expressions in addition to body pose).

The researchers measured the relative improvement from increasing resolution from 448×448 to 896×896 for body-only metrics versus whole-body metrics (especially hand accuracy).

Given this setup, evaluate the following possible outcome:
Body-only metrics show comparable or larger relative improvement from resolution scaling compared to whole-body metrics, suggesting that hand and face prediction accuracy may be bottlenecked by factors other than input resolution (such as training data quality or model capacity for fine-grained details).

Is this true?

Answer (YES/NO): NO